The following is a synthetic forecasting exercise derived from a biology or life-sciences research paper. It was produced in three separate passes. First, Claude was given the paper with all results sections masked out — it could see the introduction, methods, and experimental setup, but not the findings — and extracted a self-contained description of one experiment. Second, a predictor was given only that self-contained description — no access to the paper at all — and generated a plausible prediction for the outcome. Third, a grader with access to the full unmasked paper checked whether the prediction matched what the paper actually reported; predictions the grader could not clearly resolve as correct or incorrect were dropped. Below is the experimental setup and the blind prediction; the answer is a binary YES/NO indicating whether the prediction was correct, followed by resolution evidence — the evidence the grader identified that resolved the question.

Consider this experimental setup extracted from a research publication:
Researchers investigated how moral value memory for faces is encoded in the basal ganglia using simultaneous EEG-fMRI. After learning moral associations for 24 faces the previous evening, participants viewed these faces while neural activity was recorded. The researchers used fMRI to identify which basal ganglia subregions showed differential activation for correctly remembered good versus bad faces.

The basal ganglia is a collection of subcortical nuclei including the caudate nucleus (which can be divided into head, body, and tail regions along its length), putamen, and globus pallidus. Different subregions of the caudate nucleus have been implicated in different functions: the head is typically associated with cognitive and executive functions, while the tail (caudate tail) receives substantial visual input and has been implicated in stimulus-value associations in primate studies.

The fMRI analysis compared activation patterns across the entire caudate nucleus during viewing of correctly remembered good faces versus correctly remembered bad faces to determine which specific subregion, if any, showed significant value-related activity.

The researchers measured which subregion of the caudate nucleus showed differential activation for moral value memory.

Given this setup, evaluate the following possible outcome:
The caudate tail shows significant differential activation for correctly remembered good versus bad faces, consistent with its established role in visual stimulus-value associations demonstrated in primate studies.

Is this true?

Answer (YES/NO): YES